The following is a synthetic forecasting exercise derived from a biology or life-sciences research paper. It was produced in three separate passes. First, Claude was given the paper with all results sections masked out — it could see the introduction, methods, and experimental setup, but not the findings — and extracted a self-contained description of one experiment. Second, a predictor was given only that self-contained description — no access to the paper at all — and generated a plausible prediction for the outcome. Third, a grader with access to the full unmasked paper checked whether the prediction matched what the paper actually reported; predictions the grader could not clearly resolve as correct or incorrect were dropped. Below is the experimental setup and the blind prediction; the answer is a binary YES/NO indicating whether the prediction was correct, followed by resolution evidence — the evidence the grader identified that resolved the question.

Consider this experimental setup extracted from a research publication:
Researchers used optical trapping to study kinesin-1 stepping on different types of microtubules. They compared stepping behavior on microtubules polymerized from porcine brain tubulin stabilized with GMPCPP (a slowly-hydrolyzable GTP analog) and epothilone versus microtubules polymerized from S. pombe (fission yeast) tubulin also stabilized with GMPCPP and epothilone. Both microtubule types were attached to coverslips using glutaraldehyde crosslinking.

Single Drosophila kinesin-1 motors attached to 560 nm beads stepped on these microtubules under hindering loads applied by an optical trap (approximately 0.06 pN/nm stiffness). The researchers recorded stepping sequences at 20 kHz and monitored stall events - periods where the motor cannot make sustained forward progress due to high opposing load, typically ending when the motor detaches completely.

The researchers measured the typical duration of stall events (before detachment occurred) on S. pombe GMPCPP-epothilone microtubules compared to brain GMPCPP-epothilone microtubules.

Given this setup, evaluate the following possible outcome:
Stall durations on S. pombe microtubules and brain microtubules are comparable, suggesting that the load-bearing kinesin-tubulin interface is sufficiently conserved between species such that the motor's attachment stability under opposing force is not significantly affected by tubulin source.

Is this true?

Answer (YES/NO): NO